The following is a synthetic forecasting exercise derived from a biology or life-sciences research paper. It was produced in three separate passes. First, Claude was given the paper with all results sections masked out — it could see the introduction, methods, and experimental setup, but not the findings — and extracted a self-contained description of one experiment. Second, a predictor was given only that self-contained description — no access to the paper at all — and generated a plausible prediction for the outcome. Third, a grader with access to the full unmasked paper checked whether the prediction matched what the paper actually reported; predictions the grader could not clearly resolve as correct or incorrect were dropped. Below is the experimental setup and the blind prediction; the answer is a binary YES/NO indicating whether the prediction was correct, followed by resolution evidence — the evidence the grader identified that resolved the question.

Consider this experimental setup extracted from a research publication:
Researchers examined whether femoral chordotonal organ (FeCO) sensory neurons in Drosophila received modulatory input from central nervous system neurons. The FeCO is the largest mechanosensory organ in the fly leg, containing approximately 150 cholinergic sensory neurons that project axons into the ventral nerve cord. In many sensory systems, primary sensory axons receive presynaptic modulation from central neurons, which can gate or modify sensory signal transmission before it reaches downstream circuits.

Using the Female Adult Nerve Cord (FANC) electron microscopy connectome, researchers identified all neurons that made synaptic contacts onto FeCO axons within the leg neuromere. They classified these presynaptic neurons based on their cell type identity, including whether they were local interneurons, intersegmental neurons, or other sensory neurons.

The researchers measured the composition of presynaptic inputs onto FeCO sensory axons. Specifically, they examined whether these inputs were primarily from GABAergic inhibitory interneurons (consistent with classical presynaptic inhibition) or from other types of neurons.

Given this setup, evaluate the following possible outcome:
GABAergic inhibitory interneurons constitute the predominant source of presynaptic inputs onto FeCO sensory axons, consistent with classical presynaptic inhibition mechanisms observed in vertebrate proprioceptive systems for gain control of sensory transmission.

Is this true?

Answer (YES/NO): YES